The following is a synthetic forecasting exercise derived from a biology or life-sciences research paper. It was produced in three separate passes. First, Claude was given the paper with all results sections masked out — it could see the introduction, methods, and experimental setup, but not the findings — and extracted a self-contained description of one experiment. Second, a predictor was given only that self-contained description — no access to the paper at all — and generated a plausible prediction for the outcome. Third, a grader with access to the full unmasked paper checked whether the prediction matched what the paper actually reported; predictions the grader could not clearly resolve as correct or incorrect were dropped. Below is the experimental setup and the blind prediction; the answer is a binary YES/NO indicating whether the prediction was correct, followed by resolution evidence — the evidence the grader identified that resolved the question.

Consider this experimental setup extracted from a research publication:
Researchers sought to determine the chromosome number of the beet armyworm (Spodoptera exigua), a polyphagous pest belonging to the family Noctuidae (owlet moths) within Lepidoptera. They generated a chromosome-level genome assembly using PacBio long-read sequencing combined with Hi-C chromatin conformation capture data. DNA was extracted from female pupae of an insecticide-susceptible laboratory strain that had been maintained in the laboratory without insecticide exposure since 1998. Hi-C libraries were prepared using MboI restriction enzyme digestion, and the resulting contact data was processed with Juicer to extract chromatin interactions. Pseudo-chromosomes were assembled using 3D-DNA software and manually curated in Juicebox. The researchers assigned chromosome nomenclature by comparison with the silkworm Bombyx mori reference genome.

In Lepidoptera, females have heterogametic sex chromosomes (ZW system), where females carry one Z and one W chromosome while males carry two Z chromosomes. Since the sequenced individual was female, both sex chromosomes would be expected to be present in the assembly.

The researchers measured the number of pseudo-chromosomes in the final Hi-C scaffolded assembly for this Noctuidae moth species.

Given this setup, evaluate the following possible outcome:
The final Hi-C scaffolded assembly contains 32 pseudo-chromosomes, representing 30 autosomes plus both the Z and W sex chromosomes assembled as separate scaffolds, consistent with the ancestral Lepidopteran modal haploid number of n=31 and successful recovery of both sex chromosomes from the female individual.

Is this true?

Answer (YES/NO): YES